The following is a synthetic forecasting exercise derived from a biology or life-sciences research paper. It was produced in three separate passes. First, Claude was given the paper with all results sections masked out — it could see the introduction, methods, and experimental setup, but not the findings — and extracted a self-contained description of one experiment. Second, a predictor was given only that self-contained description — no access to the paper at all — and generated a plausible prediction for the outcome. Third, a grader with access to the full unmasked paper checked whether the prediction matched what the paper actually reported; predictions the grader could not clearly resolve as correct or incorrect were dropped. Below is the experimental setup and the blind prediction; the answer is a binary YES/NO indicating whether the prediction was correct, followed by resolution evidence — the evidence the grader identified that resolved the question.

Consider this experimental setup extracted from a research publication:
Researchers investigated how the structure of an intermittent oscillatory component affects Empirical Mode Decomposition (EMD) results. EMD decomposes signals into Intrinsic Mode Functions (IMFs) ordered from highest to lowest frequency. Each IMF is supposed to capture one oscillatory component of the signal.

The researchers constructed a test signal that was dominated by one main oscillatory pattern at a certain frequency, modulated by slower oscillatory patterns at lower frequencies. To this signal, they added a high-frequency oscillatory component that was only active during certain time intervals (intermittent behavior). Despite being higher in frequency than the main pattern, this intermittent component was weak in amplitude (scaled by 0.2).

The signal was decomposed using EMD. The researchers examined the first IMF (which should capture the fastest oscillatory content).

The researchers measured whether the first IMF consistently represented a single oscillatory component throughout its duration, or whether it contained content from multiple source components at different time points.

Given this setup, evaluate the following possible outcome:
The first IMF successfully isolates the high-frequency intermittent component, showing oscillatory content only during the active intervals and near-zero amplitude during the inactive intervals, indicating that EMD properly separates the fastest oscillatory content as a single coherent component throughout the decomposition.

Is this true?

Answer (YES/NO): NO